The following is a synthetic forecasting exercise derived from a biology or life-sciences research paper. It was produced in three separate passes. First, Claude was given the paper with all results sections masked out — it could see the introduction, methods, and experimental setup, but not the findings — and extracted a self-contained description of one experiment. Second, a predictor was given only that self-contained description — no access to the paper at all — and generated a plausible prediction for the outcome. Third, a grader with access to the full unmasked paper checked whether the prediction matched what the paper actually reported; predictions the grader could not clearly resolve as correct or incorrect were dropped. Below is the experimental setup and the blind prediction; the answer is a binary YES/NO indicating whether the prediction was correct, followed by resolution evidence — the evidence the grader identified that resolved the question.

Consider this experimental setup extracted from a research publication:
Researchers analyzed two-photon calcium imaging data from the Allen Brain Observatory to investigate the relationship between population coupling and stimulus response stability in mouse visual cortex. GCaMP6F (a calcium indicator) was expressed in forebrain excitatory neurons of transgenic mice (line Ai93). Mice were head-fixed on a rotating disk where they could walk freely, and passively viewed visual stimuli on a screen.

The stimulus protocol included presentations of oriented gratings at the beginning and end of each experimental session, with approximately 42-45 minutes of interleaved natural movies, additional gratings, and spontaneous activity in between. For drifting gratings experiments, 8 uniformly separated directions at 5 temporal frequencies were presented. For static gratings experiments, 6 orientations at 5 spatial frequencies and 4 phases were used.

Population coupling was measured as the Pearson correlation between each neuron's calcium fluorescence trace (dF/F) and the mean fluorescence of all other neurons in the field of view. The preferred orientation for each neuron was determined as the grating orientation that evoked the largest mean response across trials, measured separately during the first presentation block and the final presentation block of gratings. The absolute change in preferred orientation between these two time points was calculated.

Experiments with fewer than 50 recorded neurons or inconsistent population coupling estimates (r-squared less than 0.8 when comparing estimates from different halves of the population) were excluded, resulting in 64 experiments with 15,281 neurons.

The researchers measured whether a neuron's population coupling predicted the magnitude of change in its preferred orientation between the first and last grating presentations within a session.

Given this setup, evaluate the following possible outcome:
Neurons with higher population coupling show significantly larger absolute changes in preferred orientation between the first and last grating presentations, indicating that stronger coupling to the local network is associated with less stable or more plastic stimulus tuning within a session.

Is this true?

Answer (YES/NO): YES